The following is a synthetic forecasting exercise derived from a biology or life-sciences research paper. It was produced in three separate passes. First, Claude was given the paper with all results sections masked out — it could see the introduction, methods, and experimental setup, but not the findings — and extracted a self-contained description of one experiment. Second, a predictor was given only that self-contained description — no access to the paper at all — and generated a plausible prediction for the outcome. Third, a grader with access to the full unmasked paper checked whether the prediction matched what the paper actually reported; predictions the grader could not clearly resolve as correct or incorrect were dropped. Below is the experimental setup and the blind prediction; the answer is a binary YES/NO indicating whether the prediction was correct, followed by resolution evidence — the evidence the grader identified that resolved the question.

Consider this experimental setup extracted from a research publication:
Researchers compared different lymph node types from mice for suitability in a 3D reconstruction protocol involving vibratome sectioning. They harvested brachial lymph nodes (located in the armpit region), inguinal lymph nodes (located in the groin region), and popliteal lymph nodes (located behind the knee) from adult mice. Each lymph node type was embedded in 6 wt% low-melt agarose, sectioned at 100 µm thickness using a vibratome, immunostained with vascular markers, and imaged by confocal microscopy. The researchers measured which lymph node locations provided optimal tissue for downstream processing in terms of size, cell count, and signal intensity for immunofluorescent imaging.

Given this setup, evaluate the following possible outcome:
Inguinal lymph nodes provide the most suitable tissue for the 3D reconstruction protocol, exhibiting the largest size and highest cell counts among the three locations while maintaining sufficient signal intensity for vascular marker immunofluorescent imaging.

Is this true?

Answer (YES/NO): NO